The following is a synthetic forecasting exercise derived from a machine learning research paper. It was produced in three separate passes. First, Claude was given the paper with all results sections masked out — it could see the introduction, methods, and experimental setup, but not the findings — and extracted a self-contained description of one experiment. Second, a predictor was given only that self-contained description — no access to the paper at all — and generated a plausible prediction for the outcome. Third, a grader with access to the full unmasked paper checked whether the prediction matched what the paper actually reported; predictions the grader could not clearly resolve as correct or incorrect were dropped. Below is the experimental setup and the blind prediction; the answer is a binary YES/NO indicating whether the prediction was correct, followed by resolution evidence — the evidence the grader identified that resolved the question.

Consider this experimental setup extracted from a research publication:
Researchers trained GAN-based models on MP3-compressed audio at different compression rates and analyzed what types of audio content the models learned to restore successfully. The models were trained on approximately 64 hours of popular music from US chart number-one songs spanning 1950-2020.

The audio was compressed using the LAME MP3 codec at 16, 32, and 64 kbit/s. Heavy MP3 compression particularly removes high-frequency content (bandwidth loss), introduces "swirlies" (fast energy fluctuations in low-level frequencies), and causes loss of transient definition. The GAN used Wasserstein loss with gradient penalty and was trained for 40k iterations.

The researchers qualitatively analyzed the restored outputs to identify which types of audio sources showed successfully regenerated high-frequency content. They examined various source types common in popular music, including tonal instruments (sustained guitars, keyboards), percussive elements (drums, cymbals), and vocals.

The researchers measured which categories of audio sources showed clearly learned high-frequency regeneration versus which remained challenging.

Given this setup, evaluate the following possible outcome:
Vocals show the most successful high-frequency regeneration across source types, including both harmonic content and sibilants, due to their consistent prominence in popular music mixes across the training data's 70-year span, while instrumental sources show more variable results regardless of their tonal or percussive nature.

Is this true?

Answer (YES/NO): NO